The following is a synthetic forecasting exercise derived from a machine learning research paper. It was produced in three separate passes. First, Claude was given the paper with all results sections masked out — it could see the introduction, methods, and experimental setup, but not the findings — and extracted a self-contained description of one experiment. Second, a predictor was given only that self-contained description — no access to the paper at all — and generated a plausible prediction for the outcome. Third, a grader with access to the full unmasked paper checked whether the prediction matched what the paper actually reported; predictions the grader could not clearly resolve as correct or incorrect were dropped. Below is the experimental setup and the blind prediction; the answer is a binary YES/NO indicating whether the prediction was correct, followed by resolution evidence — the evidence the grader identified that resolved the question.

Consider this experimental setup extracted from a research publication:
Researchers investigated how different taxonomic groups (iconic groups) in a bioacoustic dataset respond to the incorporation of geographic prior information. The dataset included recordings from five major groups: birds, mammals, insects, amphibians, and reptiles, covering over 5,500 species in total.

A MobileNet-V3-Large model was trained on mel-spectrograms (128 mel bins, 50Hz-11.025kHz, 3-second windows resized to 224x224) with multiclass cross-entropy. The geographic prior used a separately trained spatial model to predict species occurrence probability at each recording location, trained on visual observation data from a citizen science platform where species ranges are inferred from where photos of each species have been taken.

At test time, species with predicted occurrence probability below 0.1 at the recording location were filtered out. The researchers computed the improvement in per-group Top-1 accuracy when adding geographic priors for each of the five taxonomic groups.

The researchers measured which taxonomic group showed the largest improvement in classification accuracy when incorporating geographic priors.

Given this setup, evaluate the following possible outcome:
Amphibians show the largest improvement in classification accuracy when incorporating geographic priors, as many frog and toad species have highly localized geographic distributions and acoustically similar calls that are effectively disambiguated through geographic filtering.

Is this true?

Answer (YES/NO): NO